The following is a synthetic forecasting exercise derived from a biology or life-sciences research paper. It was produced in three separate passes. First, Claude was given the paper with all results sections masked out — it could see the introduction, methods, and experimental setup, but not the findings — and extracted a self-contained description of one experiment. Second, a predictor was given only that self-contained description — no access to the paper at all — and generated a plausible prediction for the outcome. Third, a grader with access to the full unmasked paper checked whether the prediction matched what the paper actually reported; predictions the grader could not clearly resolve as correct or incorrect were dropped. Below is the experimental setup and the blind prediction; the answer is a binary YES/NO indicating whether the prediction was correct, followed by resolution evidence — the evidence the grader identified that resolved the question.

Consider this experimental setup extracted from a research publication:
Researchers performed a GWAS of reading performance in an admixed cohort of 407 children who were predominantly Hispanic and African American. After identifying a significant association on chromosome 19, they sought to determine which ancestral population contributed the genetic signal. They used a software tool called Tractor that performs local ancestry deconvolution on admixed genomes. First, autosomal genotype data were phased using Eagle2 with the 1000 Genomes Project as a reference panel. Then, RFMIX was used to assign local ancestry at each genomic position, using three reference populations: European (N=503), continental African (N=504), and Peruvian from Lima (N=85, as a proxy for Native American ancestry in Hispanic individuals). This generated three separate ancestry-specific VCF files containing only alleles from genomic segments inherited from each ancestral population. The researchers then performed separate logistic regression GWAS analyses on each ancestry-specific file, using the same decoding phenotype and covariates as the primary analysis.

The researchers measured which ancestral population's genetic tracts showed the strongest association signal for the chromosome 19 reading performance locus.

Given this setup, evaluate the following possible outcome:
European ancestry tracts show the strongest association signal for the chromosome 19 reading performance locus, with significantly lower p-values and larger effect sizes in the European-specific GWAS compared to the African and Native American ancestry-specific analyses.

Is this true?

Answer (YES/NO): NO